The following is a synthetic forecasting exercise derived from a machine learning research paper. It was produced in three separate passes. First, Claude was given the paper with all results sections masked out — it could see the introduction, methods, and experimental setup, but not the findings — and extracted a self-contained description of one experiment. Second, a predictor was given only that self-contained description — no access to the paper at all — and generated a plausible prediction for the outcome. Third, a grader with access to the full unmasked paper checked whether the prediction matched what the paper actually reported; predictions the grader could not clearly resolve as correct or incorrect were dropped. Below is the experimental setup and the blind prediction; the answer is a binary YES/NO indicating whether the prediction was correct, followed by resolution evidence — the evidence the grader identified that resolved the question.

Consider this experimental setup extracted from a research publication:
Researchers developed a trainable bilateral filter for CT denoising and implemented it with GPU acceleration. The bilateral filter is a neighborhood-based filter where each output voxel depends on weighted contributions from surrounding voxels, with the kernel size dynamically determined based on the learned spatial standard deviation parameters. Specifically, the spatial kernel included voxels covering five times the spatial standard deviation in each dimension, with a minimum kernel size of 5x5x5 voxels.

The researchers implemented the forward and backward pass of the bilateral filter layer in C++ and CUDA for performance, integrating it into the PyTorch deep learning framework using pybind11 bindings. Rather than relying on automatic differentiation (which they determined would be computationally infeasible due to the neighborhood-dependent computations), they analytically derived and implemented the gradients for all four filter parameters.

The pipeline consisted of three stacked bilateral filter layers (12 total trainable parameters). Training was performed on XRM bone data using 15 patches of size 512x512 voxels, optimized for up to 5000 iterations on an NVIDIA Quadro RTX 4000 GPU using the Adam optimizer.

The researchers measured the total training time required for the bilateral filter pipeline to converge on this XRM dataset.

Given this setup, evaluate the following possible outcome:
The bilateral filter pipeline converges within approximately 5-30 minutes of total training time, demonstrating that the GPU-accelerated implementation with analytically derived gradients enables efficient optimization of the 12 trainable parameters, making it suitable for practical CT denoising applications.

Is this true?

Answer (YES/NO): YES